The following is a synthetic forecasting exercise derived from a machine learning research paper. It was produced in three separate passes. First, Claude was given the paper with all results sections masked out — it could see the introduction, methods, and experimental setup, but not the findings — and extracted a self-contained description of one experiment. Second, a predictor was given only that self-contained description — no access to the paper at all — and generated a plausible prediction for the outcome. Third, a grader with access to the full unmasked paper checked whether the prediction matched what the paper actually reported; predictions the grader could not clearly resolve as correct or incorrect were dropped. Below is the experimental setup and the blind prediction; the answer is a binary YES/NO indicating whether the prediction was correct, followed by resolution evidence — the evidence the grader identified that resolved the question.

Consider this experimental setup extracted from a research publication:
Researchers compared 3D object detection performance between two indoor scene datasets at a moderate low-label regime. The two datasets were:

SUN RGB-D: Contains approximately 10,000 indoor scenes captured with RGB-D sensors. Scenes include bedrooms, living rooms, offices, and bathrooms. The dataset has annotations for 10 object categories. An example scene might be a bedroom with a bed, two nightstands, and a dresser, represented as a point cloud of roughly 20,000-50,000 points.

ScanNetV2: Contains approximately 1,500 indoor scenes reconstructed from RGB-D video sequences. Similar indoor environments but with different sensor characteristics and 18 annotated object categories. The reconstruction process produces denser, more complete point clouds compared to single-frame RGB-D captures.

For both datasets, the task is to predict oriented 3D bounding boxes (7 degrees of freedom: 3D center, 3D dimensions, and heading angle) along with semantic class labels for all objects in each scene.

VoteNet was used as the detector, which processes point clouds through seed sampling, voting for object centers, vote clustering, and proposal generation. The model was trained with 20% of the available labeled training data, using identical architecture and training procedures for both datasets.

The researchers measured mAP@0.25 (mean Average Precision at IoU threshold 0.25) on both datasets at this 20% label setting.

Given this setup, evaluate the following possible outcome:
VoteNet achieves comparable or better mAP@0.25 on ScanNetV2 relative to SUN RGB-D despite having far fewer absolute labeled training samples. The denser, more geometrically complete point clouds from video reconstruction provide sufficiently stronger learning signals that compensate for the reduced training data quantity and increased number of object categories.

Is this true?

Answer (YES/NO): YES